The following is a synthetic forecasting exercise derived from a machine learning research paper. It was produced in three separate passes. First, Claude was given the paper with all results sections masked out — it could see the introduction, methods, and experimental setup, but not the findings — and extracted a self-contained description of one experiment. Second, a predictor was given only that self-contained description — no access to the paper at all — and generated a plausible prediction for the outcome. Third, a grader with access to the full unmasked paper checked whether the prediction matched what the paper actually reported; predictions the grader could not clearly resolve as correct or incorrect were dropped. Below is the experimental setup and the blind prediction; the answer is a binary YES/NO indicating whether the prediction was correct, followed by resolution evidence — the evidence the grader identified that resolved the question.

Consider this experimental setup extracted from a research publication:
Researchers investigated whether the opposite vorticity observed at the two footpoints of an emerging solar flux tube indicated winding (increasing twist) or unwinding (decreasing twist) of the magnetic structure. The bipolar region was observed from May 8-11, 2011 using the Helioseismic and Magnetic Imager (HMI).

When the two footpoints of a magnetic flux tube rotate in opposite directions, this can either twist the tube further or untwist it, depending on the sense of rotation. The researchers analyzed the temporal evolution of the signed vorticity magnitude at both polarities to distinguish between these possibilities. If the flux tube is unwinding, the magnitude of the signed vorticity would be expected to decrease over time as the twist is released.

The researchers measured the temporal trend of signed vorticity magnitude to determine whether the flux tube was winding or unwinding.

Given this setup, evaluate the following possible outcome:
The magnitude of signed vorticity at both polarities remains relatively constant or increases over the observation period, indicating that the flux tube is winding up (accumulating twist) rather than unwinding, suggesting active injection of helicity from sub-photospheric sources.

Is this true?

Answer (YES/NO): NO